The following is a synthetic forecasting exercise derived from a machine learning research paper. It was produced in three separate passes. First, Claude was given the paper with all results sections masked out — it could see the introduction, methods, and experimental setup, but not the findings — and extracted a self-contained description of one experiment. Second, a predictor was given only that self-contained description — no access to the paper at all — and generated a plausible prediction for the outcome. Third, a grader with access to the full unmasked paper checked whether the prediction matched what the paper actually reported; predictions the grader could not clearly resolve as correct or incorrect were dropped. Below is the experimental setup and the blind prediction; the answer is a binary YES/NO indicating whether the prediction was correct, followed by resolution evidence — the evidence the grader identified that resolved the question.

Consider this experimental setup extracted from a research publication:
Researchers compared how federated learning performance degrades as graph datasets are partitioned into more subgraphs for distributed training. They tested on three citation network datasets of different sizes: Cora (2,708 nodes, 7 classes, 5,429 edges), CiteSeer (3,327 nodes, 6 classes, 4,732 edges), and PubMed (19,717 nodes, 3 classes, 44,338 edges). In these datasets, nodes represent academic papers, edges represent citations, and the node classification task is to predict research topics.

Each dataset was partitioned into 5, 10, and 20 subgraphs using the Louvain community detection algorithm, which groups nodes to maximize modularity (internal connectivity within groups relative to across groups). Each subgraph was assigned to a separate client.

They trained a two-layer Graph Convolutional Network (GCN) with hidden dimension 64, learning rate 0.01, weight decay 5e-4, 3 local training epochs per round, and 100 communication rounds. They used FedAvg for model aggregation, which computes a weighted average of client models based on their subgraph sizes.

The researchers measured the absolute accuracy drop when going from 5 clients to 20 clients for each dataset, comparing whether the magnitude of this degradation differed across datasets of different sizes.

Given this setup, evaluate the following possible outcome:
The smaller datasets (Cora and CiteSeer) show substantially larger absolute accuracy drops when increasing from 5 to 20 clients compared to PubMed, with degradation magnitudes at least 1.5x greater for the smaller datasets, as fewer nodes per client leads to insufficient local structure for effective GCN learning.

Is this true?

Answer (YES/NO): NO